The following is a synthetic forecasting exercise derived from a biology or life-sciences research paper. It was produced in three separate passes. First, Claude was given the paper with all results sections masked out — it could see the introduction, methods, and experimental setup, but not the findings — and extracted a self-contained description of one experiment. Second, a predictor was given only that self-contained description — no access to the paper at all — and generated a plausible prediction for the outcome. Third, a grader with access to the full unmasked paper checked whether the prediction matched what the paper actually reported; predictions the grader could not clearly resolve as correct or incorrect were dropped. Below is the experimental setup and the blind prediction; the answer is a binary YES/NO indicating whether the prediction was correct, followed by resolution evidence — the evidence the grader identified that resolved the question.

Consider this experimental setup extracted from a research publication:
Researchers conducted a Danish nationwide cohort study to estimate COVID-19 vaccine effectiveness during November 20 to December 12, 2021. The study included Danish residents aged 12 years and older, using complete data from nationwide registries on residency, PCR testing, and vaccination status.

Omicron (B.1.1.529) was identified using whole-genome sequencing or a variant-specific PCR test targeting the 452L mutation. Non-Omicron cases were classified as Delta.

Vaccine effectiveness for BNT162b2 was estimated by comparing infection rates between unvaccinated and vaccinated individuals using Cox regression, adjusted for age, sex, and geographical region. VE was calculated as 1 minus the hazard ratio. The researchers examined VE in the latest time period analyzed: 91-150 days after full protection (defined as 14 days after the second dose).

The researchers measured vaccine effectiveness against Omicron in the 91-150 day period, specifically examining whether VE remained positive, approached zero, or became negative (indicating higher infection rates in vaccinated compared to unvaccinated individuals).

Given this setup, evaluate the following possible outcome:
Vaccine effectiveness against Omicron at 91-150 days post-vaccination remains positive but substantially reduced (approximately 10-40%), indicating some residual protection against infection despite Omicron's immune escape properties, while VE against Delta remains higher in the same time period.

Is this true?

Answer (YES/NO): NO